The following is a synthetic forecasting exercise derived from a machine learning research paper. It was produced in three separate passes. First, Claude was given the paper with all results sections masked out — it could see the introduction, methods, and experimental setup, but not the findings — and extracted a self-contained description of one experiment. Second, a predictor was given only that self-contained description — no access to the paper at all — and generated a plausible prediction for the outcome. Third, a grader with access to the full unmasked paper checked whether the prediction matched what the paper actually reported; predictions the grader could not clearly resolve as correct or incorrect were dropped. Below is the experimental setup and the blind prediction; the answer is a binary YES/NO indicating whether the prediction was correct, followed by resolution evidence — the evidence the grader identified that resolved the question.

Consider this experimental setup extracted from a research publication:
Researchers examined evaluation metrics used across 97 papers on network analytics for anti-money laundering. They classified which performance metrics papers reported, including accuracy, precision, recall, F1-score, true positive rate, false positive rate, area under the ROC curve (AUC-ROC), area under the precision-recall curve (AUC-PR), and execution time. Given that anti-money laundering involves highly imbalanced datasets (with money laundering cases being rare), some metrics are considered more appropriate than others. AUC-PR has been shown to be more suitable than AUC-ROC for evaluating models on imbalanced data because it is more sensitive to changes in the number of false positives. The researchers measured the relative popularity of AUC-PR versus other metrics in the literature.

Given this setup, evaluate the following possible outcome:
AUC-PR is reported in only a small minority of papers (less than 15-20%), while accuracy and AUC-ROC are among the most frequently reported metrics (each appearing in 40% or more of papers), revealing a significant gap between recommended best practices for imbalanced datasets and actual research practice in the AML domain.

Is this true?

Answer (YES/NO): NO